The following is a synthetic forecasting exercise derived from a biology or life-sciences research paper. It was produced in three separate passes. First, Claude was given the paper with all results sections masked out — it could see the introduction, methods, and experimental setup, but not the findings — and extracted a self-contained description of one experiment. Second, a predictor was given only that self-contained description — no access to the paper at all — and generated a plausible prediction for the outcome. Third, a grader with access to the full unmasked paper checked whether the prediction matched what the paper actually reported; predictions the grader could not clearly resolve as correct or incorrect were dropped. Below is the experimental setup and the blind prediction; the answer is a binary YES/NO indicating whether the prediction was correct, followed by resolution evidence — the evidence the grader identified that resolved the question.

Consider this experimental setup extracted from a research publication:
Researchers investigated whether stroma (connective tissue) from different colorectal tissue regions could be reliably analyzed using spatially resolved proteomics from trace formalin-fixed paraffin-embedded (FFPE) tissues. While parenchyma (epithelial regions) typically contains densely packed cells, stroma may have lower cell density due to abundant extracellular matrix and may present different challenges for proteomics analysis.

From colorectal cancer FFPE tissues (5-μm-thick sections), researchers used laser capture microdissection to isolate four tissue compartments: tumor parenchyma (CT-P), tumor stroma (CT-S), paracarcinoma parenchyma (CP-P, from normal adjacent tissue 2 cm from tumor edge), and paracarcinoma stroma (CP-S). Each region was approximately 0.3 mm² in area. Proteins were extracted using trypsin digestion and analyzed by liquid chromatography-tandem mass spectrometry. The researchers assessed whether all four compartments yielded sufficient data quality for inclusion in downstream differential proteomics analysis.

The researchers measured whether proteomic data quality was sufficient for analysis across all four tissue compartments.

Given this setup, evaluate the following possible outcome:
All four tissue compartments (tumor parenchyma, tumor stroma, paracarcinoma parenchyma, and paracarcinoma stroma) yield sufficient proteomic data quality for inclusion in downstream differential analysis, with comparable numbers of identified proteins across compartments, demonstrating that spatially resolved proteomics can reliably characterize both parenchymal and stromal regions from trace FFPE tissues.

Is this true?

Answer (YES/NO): NO